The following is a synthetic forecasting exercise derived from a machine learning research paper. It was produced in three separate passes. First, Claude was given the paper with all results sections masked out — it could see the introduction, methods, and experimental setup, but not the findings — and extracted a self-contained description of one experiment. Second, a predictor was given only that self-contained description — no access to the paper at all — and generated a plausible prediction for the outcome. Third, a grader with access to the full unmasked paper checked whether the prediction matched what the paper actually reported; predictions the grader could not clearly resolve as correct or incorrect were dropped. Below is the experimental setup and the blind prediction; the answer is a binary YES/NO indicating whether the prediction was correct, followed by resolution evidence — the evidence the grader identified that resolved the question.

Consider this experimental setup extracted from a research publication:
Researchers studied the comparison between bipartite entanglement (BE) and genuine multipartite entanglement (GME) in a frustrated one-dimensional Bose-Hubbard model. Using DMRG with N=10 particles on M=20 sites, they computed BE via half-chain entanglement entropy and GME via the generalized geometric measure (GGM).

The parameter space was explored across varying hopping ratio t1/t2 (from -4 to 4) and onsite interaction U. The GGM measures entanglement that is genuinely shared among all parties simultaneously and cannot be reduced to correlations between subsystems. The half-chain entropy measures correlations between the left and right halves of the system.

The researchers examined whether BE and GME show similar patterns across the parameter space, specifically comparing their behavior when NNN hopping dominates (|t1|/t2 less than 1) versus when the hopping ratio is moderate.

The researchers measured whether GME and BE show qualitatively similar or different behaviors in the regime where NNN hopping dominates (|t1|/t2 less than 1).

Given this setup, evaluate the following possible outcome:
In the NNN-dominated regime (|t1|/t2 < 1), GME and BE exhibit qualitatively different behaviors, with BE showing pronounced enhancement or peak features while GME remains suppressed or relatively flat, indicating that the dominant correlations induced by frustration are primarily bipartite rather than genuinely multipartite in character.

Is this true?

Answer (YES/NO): YES